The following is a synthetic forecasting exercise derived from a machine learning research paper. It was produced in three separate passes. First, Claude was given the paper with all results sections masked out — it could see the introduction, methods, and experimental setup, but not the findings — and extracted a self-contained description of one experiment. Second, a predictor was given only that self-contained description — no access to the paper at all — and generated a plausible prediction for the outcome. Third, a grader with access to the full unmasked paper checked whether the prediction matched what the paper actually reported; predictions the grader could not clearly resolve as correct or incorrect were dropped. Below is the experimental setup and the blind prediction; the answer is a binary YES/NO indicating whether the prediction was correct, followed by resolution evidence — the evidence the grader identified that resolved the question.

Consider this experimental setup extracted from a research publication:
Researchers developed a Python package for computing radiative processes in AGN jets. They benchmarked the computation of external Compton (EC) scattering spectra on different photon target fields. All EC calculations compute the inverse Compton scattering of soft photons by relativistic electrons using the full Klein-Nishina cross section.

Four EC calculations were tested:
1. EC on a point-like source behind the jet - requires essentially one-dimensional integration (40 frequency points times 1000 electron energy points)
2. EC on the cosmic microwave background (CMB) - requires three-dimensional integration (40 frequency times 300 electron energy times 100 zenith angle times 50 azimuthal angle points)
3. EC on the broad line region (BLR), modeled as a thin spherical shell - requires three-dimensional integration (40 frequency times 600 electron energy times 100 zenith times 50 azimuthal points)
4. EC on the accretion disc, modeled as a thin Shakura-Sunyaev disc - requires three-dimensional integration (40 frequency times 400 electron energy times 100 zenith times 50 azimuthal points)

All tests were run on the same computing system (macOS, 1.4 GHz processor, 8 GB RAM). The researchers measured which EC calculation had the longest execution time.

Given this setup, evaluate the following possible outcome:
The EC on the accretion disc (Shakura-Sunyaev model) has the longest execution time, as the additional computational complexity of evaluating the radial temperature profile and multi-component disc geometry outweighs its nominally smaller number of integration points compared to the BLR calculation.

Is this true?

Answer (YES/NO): NO